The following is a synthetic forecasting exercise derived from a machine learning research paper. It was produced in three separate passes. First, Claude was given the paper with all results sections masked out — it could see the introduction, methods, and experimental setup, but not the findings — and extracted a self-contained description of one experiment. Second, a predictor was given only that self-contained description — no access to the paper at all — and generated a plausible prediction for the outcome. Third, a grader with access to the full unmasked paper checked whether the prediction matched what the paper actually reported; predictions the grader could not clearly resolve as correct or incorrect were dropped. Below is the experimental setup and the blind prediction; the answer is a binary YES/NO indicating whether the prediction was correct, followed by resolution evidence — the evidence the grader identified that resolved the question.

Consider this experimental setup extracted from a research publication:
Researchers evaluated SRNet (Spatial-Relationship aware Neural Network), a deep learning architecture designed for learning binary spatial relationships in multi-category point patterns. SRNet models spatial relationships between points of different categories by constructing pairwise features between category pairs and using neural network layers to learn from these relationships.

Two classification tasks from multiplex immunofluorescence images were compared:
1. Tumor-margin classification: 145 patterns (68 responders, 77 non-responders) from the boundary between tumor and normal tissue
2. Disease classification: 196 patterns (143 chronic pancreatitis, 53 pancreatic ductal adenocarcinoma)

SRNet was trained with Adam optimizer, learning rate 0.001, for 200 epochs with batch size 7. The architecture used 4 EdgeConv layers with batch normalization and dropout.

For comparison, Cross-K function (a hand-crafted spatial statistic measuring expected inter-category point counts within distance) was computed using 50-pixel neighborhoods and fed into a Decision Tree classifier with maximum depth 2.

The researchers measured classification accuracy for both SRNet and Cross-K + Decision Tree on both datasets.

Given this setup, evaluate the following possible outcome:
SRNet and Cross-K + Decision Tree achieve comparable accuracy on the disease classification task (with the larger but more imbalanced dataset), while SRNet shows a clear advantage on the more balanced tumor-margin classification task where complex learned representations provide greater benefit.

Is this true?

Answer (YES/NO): NO